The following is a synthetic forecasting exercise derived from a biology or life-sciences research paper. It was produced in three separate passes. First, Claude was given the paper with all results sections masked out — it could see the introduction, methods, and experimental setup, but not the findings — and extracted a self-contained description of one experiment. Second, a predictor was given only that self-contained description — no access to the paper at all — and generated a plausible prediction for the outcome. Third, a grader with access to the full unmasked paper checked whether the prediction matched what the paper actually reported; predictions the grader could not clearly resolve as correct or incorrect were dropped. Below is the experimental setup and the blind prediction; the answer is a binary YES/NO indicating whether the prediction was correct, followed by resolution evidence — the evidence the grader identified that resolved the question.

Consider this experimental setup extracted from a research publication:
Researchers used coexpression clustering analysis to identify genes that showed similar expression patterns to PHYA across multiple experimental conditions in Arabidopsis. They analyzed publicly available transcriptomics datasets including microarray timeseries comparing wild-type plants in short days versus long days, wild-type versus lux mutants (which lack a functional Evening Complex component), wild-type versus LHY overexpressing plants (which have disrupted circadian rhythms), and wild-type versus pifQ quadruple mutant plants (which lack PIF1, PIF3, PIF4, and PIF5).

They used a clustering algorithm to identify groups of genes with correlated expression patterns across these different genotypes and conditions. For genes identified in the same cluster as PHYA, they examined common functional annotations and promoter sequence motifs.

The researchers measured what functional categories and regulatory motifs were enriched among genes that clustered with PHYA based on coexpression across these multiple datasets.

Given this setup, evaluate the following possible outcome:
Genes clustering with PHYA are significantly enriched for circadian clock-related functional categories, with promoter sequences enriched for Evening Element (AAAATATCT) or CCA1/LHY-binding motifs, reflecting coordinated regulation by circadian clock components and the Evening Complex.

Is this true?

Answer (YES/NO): NO